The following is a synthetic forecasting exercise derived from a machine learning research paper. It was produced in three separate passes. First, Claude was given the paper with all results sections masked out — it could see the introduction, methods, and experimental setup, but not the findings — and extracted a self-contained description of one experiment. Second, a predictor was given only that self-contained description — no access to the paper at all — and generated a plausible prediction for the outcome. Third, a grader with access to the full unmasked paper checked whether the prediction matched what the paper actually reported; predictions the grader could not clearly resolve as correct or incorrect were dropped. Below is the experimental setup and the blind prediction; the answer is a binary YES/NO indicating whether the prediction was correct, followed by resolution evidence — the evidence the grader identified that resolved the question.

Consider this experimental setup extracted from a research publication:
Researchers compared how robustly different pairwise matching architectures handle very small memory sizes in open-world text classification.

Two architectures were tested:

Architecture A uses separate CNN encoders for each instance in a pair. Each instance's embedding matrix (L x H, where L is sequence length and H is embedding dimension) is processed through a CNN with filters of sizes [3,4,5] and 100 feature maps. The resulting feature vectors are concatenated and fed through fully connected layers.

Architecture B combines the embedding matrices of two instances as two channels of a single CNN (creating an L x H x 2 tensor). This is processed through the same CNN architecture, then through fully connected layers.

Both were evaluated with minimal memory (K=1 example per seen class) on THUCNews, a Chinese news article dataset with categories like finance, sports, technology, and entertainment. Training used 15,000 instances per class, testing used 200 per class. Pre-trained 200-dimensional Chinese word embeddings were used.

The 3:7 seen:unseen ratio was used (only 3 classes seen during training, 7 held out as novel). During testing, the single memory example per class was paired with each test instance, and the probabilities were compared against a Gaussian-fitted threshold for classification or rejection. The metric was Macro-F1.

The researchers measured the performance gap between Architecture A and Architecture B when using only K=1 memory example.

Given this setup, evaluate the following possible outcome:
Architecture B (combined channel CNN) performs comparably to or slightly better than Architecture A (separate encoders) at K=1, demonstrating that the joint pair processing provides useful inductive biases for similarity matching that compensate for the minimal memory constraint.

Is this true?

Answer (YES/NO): YES